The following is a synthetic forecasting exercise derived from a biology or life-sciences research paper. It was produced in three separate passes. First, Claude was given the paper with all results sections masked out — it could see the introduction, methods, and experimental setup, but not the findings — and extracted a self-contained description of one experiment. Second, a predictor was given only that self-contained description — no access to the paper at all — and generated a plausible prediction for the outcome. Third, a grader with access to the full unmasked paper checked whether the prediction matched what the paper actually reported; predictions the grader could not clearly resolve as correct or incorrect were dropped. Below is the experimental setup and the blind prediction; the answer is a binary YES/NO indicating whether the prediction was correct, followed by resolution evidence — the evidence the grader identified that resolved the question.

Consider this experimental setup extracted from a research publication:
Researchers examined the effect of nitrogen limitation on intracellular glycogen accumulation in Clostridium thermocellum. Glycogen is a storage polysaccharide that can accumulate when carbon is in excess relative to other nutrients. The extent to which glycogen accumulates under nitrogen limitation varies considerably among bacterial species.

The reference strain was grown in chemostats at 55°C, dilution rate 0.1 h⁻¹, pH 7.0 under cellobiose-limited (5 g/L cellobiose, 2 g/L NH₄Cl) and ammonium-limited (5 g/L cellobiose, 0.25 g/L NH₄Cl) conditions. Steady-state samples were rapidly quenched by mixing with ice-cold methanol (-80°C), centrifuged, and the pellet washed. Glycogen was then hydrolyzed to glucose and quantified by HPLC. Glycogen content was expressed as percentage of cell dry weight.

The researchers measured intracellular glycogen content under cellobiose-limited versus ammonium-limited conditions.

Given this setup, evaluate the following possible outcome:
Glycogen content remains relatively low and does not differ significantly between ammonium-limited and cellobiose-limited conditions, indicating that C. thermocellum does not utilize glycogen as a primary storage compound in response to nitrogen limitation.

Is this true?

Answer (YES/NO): NO